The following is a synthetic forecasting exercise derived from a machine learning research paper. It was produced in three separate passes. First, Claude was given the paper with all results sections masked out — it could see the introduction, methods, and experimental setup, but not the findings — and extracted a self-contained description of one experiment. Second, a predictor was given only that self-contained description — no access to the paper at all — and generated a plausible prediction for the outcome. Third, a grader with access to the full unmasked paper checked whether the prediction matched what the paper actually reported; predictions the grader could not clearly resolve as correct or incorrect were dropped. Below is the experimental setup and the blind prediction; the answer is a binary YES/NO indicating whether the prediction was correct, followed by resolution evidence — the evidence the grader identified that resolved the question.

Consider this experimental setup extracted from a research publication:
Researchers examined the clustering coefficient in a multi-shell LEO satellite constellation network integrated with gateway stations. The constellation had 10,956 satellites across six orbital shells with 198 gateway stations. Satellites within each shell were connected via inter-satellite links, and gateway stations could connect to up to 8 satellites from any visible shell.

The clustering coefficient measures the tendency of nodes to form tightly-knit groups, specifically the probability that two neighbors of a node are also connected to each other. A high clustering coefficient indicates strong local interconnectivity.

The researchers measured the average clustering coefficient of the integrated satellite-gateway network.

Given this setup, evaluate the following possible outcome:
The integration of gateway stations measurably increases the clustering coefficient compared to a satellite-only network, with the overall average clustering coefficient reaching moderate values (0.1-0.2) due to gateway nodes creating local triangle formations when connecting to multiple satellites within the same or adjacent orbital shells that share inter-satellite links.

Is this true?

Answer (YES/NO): NO